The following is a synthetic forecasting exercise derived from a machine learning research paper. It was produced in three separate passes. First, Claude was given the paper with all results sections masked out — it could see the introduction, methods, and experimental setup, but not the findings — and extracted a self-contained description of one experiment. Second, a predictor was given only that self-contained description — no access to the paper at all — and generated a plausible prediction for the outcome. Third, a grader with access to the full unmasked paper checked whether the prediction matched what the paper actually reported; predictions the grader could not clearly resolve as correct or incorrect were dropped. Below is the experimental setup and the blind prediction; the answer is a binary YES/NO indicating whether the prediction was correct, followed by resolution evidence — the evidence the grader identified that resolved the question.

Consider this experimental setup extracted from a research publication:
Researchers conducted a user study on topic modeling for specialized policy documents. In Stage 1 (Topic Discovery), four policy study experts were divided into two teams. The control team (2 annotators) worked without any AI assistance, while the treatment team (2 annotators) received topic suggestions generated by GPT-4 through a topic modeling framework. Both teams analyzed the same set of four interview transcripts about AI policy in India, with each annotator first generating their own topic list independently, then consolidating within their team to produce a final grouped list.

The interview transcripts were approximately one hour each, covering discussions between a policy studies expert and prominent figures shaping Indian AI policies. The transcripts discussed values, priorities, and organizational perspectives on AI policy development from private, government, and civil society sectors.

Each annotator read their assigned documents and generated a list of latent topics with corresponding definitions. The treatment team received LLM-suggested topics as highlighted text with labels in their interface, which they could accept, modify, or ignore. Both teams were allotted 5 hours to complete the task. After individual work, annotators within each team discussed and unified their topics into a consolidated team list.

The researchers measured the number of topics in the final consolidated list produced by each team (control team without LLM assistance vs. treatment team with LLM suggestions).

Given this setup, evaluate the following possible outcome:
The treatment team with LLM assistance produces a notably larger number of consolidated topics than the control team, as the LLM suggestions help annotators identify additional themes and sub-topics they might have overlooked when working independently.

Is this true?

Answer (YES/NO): NO